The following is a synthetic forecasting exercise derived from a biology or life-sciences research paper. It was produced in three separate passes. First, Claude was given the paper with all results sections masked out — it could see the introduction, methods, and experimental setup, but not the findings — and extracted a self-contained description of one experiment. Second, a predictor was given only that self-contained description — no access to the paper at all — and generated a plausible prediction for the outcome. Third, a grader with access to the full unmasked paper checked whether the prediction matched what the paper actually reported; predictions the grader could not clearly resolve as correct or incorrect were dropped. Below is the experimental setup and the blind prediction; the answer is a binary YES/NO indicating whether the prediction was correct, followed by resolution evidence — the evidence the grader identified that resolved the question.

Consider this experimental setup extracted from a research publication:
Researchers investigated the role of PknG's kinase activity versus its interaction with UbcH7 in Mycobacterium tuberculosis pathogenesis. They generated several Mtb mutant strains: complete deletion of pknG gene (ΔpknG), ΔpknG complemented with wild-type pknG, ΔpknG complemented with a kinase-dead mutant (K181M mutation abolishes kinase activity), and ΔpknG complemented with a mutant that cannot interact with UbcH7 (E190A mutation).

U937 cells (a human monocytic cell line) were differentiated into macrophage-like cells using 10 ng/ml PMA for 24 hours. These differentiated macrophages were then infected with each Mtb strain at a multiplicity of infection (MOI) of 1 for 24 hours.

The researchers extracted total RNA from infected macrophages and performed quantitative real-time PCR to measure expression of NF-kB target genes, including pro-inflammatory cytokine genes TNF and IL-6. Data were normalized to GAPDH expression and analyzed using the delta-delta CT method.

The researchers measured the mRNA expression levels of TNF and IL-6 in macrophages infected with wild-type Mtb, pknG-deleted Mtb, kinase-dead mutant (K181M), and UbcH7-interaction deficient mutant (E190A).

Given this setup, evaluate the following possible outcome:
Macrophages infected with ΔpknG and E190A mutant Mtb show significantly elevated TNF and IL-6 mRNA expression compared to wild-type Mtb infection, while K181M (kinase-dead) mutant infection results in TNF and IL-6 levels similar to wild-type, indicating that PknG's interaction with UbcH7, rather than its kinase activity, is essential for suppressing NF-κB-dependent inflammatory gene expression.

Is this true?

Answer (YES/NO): YES